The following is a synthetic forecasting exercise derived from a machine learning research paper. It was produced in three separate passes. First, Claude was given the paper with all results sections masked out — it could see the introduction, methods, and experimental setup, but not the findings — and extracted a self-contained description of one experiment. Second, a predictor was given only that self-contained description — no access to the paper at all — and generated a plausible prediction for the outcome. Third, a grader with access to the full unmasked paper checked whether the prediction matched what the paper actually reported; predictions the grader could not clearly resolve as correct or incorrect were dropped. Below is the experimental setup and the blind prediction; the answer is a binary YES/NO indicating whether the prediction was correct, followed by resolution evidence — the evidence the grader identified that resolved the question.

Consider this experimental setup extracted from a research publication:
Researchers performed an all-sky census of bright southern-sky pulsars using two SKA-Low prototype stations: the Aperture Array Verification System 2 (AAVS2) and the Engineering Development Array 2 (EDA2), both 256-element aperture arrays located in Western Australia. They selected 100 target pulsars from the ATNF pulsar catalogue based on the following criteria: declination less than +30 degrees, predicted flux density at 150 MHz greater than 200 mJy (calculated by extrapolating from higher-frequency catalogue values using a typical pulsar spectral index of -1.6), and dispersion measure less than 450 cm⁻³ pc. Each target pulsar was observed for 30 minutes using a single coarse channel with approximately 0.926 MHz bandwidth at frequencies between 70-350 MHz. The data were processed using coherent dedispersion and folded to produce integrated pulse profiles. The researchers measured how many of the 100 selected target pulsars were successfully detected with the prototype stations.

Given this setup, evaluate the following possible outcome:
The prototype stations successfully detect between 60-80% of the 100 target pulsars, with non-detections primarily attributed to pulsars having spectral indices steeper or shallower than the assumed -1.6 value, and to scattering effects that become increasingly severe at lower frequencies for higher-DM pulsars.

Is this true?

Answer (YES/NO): NO